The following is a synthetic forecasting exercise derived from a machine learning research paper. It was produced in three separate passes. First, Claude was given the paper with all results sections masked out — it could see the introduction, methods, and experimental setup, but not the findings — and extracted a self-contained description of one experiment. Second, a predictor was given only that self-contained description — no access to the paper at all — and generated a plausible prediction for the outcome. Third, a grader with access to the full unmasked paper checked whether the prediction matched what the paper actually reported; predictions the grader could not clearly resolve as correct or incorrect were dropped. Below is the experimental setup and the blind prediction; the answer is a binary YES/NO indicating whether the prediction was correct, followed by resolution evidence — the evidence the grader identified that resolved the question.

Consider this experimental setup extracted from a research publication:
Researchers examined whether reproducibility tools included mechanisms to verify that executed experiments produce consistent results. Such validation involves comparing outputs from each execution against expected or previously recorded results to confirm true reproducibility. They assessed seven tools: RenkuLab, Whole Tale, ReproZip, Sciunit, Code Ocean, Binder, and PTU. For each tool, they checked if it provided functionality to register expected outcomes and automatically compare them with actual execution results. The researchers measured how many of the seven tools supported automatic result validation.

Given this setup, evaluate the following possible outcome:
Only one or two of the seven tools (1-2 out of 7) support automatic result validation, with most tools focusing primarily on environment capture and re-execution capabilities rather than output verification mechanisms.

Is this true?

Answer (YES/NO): NO